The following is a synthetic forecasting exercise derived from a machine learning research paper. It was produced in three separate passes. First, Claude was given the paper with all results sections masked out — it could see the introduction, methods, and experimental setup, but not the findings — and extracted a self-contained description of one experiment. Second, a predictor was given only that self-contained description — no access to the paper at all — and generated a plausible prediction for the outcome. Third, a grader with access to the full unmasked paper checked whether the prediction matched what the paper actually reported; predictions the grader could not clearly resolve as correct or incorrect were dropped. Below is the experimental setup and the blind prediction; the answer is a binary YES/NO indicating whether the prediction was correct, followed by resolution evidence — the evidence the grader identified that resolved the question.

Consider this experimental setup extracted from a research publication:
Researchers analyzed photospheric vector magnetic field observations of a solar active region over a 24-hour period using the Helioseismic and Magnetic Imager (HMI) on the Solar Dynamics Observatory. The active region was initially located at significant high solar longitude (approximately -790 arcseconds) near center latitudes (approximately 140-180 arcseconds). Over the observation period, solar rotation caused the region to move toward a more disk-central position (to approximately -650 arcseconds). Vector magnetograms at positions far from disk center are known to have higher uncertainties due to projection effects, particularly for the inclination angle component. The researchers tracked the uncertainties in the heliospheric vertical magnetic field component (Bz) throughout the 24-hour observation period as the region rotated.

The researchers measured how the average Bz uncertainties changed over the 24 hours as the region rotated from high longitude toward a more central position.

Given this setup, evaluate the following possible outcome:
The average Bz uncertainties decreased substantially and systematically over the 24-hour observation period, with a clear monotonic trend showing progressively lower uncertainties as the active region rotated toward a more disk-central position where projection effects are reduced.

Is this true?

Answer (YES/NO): NO